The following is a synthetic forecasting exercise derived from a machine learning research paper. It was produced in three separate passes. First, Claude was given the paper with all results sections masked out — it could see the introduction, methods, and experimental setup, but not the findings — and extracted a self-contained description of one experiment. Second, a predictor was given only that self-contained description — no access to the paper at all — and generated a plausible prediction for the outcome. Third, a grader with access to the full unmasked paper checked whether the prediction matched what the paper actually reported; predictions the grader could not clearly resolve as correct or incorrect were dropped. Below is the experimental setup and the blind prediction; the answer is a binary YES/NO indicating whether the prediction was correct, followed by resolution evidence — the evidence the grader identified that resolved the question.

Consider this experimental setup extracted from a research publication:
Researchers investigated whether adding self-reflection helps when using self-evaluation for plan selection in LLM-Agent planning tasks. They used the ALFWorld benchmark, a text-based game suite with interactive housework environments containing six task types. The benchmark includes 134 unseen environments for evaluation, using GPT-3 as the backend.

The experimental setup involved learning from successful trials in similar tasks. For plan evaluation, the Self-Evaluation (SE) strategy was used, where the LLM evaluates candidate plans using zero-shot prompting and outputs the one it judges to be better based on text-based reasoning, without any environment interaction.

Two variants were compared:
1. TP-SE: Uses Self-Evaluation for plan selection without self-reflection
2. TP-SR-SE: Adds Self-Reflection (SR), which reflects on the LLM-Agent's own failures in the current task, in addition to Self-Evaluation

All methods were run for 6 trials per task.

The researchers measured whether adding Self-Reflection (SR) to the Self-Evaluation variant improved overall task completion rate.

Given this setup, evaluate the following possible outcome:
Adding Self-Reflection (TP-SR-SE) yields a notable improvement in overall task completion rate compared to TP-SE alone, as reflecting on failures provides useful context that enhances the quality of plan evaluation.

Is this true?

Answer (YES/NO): NO